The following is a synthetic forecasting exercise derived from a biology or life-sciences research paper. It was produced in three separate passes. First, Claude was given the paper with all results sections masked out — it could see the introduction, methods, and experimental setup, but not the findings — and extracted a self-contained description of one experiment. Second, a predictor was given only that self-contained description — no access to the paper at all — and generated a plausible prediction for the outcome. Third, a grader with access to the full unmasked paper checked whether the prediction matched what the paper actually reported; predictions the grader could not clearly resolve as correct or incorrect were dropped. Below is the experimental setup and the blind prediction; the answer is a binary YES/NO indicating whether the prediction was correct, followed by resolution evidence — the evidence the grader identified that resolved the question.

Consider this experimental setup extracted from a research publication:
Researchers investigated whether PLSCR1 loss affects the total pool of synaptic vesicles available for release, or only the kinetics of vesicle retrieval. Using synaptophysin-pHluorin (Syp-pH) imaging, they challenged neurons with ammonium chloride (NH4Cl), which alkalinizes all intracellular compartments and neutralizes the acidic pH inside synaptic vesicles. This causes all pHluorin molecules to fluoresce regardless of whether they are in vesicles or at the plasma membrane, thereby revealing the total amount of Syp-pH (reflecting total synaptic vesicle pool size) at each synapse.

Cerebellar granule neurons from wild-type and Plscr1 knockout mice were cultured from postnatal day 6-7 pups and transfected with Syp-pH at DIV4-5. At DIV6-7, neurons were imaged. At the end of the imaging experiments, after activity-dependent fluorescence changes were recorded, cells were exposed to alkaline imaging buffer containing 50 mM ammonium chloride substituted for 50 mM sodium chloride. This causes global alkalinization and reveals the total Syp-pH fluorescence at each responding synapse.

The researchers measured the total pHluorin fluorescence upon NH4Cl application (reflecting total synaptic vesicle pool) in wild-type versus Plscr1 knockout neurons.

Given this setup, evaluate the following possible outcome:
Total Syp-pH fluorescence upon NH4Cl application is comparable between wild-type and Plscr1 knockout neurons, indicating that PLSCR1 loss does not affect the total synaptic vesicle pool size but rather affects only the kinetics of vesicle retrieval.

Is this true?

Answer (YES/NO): YES